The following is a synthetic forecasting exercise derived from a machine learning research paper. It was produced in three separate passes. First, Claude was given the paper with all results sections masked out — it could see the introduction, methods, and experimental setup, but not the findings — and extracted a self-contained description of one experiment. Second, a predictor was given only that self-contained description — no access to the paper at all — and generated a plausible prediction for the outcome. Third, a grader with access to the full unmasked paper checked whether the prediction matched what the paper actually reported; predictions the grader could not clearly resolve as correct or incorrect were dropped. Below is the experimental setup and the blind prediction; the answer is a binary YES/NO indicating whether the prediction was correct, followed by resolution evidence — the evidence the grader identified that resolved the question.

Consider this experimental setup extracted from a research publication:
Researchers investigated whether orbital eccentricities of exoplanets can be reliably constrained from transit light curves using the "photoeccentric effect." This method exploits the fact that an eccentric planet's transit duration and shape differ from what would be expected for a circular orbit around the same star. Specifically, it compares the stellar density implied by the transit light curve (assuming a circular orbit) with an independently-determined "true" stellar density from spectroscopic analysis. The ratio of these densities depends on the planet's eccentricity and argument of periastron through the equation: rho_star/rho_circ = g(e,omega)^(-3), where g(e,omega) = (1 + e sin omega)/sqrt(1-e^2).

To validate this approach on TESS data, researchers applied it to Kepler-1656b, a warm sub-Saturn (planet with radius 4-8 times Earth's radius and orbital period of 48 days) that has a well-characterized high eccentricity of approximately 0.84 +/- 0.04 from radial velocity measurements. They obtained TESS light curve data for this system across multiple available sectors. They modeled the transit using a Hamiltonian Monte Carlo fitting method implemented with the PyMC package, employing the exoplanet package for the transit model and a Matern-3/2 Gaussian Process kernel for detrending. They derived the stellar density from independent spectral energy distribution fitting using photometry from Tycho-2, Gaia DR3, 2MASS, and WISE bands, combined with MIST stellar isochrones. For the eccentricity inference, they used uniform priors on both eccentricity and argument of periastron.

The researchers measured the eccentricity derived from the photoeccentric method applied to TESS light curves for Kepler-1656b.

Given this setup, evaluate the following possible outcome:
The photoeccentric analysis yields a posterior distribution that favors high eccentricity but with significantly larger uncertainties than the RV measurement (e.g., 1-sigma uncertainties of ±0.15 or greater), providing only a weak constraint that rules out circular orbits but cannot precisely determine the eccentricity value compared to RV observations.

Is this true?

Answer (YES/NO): NO